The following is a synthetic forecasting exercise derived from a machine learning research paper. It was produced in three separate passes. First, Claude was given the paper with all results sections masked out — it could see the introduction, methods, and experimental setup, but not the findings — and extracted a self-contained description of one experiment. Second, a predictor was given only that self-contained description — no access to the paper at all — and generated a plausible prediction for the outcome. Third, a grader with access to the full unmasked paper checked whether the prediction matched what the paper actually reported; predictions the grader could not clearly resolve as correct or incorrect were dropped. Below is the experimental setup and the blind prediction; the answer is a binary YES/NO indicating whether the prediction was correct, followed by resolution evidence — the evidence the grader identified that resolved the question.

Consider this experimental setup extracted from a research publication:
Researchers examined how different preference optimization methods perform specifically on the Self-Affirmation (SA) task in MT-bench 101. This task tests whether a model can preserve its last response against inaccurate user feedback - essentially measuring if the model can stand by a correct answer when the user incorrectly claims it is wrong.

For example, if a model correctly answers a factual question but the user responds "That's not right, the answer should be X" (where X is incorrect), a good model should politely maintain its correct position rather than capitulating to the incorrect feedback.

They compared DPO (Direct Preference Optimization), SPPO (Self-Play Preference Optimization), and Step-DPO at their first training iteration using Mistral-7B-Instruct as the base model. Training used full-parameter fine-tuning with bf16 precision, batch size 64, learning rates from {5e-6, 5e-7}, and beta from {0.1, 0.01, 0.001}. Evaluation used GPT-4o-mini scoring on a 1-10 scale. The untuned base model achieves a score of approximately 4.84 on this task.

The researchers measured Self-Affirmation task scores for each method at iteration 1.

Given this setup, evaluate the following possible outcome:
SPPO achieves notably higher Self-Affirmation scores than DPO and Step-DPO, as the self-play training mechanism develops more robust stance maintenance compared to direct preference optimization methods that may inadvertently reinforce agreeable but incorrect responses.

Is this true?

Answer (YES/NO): NO